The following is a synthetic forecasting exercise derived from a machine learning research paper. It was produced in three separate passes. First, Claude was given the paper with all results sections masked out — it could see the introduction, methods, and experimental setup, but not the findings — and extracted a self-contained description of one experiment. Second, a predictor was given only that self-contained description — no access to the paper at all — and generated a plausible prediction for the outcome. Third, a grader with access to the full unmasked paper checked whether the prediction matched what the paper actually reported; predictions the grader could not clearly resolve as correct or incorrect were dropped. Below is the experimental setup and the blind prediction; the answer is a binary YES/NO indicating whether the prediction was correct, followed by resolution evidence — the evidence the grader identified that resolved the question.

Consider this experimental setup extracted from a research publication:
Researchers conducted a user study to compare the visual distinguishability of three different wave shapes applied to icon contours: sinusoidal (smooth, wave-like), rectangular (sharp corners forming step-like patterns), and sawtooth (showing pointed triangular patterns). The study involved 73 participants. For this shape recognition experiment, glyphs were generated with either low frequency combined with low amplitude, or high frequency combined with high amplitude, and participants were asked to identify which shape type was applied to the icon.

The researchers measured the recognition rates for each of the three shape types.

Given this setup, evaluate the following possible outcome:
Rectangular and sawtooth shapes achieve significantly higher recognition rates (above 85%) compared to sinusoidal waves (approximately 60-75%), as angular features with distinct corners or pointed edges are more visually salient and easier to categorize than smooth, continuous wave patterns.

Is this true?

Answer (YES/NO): NO